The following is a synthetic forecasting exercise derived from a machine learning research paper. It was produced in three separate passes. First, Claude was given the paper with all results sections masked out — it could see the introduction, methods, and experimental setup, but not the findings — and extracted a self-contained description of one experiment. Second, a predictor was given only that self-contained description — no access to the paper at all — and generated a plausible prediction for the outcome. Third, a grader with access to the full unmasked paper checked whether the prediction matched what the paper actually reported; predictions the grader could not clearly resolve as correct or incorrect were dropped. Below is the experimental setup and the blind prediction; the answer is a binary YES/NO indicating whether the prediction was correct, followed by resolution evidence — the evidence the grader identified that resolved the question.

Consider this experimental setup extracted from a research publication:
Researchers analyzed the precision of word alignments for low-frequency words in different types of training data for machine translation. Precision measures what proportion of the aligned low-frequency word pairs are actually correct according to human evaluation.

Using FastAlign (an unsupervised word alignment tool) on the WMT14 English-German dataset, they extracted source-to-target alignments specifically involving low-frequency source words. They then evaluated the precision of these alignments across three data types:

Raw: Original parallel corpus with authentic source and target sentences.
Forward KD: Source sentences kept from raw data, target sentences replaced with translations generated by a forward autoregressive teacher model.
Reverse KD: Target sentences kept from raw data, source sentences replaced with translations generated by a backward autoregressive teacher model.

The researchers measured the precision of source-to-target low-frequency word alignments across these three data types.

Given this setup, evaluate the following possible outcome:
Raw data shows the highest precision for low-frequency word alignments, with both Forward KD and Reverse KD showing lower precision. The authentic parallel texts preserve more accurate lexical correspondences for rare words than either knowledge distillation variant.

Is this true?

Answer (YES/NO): NO